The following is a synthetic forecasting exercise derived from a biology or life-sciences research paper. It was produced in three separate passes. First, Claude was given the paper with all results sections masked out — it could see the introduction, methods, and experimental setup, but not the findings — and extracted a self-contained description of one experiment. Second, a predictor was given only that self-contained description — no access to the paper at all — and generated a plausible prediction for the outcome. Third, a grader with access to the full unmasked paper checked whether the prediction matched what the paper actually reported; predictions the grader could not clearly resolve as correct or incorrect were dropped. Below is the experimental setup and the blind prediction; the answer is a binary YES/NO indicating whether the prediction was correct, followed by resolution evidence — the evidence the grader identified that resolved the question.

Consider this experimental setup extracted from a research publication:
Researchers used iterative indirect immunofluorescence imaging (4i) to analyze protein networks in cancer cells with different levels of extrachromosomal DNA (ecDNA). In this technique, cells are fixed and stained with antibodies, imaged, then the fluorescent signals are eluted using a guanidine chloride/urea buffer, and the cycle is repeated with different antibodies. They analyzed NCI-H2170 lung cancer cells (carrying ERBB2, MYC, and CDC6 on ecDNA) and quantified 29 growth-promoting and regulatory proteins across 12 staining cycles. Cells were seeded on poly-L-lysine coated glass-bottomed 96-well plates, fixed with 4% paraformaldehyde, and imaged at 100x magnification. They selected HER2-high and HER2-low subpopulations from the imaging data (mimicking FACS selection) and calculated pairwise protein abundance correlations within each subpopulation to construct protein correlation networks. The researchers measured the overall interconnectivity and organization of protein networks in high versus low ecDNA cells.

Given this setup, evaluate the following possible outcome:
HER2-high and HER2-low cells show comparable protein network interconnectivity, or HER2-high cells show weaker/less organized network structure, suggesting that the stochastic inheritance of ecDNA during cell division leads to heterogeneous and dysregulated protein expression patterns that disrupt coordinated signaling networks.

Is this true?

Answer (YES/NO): NO